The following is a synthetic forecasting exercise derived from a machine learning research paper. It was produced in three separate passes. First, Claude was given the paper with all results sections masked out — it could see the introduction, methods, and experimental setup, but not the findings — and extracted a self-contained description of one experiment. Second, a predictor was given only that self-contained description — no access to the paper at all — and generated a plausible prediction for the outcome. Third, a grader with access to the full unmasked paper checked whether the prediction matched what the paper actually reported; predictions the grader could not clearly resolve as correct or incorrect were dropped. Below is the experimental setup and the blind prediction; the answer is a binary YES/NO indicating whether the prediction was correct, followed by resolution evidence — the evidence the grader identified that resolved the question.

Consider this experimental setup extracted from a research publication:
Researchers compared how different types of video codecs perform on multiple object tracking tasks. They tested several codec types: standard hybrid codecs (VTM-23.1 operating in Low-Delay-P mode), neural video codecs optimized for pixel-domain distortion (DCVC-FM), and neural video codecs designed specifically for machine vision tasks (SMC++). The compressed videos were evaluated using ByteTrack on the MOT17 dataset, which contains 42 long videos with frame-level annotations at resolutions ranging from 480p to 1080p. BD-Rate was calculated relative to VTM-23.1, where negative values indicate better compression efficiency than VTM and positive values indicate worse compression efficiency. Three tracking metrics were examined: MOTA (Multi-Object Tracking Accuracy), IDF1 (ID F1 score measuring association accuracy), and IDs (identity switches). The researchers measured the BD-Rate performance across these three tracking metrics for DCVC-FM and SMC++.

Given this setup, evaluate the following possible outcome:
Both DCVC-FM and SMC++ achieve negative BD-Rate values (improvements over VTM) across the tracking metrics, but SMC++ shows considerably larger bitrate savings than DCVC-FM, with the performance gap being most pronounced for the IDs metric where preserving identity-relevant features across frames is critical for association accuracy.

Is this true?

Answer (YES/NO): NO